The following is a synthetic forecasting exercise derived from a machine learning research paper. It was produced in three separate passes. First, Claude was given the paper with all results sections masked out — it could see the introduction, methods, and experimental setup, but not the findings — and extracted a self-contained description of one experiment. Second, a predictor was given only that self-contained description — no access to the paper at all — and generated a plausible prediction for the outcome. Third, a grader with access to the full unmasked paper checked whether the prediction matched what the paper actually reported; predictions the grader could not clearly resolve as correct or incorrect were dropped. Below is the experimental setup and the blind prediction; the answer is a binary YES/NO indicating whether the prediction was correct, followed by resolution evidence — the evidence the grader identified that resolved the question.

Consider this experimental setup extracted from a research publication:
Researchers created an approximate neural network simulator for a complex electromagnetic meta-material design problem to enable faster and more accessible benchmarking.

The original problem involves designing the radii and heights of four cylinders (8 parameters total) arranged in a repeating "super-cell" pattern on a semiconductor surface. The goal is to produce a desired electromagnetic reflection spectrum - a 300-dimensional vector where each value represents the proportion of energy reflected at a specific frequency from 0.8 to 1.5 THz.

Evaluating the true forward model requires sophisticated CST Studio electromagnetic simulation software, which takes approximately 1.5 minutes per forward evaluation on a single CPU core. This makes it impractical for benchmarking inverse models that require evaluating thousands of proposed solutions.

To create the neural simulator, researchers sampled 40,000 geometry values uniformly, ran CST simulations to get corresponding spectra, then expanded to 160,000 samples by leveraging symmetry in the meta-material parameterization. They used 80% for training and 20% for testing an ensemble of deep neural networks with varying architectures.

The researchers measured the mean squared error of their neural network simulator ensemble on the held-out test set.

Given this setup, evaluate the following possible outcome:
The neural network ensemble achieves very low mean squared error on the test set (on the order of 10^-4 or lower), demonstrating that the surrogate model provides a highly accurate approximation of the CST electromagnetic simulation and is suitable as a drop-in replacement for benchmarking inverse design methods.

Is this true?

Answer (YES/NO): YES